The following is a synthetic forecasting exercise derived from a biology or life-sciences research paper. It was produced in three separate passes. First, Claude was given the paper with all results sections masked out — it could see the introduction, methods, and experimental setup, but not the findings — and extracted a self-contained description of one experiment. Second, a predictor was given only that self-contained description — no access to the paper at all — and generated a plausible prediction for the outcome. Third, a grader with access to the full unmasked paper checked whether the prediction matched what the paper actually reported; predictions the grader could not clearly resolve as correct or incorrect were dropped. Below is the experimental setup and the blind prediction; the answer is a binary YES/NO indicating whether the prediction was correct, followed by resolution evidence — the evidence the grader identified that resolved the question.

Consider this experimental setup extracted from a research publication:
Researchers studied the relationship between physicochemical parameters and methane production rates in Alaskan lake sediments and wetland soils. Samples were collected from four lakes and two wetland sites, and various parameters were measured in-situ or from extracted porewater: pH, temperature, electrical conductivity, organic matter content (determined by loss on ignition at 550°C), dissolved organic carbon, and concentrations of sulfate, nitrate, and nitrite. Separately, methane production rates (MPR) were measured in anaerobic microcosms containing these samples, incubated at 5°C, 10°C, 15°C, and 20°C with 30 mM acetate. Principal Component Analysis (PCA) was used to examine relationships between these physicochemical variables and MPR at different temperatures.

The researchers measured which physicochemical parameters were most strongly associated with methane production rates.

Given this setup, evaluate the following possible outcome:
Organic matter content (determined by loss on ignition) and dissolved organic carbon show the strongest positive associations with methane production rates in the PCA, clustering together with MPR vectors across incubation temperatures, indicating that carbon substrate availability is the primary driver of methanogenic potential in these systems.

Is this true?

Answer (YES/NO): NO